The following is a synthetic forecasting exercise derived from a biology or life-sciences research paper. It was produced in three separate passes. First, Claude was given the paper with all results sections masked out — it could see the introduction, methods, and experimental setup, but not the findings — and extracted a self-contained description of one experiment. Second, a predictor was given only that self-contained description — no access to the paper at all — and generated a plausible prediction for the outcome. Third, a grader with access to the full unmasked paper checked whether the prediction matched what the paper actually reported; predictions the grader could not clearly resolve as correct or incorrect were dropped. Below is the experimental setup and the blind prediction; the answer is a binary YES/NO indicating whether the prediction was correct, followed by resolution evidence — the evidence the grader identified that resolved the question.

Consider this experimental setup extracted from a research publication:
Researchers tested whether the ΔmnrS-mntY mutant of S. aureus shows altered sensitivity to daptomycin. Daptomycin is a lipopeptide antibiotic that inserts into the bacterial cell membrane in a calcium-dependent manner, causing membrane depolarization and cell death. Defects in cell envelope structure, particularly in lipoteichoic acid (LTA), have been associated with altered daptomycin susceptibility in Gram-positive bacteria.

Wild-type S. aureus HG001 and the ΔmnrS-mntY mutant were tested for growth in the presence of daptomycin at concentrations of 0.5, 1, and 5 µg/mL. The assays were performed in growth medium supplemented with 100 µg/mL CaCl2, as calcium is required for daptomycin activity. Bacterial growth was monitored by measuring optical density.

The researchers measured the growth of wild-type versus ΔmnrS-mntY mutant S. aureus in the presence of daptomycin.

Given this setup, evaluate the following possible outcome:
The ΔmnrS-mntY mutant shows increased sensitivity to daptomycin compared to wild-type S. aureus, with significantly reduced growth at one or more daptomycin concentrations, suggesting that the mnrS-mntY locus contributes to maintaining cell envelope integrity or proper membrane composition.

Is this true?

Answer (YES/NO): YES